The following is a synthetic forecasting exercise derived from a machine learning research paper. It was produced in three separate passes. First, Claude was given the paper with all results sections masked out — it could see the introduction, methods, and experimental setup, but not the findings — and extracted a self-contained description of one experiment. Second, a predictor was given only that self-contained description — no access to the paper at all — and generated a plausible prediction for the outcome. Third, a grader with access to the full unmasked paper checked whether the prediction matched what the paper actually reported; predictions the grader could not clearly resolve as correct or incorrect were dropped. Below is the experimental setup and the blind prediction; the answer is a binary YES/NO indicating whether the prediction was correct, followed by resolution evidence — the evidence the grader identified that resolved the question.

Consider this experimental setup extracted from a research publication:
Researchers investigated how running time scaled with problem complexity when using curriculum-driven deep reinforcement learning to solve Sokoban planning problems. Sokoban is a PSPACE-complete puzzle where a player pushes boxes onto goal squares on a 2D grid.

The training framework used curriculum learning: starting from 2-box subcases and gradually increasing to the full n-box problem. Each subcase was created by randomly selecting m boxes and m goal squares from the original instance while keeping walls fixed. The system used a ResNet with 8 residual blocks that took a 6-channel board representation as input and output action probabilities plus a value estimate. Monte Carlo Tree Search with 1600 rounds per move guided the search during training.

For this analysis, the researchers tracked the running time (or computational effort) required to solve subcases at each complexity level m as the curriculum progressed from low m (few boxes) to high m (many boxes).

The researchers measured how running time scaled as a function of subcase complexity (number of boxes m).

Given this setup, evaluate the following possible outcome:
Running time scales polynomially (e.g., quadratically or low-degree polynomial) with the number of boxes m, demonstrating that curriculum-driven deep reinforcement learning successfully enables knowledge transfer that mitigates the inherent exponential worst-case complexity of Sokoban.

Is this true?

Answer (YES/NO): YES